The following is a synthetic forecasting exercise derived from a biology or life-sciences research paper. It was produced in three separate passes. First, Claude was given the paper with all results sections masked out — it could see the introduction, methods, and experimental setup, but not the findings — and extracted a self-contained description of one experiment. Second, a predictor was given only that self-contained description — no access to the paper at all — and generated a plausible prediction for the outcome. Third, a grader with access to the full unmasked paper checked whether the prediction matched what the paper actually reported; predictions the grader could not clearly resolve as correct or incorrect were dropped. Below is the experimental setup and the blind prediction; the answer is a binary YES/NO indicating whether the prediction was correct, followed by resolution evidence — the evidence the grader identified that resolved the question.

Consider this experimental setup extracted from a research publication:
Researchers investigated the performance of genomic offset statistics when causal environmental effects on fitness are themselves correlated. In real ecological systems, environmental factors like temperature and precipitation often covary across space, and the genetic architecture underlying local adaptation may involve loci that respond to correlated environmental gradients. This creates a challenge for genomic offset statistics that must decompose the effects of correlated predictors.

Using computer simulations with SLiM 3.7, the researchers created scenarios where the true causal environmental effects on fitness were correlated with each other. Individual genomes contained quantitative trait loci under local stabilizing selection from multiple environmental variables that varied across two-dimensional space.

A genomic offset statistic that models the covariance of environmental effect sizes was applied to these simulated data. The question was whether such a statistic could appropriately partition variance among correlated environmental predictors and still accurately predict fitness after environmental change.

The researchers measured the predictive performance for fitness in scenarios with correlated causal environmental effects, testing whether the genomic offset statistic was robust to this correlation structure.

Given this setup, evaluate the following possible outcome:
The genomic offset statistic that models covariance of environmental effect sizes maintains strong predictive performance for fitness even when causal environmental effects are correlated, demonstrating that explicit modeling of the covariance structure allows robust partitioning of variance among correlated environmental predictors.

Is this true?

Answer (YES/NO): YES